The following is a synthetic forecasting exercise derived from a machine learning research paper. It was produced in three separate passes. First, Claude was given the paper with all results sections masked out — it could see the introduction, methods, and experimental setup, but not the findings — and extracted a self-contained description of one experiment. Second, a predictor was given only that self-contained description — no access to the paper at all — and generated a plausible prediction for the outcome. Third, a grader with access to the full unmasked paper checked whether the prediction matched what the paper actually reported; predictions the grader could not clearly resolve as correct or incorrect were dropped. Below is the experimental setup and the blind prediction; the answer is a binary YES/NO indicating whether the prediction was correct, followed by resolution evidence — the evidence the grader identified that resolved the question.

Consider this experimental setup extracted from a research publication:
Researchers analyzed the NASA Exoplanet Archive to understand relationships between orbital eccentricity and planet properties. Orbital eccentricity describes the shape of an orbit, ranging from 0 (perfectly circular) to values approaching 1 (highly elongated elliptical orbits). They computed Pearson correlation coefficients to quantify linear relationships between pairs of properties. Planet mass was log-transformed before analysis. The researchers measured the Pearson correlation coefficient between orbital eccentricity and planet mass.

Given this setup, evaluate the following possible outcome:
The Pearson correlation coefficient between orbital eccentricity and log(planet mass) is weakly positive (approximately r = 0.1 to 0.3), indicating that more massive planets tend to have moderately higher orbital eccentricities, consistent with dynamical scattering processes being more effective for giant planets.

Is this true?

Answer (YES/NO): NO